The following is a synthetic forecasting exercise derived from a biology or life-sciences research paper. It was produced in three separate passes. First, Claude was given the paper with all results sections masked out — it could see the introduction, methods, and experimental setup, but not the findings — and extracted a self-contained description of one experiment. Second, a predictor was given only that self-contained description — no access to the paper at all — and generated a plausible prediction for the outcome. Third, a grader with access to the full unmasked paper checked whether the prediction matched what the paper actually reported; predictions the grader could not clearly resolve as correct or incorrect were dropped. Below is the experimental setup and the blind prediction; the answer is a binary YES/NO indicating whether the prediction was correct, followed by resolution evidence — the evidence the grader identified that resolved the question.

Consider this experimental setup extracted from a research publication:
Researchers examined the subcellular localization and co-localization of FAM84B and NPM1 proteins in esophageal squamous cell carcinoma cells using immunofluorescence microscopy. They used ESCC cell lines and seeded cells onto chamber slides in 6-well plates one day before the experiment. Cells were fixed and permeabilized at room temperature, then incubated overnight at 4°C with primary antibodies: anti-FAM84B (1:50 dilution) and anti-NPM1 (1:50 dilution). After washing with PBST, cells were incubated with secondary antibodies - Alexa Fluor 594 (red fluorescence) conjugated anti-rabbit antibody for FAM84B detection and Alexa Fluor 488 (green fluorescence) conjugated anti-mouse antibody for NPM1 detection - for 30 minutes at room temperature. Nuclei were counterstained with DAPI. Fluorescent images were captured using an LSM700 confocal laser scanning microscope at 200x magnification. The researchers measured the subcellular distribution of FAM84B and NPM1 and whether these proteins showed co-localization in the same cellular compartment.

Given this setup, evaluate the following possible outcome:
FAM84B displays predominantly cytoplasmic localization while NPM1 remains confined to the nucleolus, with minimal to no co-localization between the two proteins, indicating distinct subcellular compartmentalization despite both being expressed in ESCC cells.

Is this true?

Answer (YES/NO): NO